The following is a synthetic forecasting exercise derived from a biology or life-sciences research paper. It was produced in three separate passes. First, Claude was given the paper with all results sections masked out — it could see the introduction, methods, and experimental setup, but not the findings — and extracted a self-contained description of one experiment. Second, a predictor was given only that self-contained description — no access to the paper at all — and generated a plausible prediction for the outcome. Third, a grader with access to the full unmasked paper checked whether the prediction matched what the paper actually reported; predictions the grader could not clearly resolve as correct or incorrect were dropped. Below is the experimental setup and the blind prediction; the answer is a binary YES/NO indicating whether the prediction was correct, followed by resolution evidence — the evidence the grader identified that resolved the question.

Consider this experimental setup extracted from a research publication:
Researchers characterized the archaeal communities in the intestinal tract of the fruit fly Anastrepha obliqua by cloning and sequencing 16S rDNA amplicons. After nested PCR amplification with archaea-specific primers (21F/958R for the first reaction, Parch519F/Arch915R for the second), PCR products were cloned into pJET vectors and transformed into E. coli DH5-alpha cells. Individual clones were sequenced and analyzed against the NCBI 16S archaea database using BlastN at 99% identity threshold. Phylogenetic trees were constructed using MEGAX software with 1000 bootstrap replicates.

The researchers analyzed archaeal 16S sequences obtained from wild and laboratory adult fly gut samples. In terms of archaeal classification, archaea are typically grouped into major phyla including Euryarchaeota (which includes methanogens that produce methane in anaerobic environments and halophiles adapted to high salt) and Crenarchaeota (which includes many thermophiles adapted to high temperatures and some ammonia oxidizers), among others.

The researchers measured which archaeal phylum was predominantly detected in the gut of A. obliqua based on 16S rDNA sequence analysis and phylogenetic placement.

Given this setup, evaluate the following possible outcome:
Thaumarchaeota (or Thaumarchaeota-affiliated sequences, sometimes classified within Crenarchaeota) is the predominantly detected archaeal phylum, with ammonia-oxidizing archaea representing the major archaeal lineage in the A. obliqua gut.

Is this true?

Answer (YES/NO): NO